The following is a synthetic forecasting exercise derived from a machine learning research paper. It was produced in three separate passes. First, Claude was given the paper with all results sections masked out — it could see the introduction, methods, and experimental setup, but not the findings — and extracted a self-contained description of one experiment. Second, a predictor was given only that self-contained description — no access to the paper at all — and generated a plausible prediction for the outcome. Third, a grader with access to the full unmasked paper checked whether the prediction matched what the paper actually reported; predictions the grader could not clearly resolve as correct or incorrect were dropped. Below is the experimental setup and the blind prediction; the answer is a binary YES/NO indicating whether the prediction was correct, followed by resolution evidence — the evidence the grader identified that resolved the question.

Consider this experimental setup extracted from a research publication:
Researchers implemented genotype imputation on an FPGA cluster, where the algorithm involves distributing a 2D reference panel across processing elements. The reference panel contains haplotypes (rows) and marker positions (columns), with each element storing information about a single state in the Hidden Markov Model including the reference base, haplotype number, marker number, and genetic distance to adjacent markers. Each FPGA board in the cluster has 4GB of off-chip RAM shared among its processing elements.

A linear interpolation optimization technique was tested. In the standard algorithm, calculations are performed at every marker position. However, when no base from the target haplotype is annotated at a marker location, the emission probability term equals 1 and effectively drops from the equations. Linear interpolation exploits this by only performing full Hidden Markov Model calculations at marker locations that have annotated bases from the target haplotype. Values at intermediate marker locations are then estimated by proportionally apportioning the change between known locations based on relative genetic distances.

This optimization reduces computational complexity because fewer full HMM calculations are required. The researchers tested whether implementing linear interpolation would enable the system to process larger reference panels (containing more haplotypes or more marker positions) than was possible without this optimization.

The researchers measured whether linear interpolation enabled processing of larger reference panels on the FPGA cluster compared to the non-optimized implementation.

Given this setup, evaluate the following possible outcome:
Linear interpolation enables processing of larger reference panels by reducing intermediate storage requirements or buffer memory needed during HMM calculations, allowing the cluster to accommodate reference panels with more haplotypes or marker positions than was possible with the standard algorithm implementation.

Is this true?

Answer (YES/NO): NO